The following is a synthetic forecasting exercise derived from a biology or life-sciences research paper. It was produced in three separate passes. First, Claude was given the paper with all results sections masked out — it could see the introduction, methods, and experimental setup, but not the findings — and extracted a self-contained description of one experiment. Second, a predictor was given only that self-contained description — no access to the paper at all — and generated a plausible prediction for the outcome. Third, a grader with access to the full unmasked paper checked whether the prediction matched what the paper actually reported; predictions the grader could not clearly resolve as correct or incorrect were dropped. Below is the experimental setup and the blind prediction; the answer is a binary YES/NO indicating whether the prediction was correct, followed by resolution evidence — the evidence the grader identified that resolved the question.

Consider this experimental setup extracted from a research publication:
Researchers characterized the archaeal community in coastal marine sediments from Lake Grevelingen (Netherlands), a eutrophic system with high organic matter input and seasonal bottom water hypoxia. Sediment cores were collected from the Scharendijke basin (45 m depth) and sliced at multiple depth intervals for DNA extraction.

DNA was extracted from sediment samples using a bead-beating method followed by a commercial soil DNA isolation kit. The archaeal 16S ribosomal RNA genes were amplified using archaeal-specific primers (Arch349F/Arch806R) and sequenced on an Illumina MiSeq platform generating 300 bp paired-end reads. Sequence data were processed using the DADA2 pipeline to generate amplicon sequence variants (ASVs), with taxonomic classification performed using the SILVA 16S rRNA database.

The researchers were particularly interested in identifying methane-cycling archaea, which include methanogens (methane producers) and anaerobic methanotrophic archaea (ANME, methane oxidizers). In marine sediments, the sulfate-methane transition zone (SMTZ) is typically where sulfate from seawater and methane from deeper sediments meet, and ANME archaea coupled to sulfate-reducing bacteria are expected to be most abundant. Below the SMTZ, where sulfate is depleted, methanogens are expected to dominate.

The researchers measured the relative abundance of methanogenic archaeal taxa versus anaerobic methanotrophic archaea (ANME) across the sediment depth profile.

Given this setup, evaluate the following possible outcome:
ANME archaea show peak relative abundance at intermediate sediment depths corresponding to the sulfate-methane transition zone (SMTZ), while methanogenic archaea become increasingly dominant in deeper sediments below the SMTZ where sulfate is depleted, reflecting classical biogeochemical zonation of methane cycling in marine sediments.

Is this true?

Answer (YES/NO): YES